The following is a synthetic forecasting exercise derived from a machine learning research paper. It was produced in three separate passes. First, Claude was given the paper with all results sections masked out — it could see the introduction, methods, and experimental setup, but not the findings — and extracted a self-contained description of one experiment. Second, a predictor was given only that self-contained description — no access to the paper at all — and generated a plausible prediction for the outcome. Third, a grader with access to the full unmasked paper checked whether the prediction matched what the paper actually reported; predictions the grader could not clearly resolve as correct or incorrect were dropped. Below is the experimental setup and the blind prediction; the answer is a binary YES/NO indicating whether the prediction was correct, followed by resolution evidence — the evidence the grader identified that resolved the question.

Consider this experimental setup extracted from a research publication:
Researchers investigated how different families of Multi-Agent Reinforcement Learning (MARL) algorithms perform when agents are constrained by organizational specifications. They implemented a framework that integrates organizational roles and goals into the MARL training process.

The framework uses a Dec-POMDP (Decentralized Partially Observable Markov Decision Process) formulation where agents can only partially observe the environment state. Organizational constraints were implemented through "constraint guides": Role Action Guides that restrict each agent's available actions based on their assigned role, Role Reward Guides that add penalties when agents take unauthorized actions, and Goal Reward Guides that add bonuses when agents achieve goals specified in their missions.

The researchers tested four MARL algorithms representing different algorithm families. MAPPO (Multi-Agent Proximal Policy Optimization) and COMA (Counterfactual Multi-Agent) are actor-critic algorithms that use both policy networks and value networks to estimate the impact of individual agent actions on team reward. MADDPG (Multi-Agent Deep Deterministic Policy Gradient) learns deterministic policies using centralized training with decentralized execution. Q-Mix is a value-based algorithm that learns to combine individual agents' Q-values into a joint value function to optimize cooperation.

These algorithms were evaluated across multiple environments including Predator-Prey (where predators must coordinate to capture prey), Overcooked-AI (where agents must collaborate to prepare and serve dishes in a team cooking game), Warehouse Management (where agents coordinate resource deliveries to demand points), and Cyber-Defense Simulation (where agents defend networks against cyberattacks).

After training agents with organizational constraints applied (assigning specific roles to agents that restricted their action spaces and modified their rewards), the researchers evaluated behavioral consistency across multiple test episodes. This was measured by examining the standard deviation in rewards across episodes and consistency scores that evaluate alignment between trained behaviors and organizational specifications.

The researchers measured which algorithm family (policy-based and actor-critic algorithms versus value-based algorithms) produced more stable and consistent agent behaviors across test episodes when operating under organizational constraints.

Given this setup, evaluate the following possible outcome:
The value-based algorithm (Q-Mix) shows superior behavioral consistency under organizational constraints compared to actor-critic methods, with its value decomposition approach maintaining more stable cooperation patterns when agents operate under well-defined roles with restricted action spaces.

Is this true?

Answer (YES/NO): NO